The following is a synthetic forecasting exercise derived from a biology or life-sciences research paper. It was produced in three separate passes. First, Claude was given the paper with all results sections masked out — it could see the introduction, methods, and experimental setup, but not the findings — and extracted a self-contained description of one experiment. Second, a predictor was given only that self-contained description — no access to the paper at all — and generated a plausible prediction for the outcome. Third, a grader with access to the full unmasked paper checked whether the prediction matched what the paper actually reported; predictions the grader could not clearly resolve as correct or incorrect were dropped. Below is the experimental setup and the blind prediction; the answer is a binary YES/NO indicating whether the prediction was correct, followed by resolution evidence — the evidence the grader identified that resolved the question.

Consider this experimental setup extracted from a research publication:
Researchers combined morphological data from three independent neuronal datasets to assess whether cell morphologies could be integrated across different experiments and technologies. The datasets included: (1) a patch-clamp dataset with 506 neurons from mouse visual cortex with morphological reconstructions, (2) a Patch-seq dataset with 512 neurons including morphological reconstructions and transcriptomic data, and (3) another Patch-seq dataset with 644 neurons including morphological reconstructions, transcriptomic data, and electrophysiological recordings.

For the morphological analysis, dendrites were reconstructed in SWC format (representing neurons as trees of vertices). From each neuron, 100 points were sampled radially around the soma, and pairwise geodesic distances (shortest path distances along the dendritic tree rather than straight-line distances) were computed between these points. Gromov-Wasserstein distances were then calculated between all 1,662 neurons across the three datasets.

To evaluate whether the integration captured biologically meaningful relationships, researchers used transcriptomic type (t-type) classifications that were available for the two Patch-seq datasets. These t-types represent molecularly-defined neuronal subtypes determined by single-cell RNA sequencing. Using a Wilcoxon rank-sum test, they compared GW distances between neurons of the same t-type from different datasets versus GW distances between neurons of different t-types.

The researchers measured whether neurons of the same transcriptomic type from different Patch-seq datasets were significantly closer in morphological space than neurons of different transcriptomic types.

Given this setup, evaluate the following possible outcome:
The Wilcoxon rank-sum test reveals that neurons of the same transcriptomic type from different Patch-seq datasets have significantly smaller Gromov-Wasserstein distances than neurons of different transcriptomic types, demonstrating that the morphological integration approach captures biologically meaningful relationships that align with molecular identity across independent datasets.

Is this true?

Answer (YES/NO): YES